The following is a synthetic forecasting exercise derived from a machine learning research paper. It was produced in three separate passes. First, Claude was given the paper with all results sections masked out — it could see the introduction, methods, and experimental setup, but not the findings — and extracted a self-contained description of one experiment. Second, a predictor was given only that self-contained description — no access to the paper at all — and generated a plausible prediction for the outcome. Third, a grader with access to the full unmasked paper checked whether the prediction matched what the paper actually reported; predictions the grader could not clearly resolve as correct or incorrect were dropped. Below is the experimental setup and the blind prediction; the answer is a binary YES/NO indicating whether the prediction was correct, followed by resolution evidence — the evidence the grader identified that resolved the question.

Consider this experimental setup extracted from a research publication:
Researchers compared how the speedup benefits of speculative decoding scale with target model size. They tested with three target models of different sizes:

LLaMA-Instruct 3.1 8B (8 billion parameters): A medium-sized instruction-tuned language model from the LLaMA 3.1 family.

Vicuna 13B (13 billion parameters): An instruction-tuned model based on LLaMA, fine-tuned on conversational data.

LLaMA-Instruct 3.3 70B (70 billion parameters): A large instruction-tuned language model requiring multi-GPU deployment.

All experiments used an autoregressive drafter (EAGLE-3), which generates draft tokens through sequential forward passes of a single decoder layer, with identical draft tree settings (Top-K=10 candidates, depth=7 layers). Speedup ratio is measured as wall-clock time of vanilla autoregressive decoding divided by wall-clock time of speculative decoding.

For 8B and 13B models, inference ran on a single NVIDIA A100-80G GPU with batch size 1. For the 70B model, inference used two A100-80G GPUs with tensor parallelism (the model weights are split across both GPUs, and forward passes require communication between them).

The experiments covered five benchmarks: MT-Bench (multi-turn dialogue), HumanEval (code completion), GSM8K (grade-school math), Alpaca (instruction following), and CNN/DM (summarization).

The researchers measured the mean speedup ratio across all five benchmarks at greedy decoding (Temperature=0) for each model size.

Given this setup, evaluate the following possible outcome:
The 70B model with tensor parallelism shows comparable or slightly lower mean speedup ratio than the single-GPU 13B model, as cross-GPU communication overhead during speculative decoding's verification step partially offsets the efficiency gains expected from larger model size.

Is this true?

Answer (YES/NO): NO